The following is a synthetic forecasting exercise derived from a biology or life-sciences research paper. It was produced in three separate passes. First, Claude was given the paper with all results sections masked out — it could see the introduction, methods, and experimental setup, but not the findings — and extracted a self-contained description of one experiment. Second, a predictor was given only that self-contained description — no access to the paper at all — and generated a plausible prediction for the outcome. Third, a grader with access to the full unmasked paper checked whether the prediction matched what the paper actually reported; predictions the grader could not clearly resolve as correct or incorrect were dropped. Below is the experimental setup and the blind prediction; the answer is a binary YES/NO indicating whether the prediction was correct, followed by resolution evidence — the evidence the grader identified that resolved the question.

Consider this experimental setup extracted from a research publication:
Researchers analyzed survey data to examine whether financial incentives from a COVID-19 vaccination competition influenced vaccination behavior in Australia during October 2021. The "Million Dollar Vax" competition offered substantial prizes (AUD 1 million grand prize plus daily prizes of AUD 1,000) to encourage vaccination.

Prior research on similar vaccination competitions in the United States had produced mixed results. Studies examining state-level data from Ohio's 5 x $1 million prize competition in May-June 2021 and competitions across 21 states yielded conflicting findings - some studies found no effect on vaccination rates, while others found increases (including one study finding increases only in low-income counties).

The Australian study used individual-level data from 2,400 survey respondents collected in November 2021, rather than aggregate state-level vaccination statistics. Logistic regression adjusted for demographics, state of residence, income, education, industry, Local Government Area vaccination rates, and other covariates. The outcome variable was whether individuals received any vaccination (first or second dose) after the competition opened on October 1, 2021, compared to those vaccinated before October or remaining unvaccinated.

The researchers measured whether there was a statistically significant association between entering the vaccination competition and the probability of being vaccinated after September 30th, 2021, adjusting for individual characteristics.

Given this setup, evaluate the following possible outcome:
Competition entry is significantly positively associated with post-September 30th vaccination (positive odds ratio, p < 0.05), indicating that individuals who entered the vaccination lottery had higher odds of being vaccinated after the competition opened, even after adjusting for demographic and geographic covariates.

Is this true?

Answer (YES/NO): YES